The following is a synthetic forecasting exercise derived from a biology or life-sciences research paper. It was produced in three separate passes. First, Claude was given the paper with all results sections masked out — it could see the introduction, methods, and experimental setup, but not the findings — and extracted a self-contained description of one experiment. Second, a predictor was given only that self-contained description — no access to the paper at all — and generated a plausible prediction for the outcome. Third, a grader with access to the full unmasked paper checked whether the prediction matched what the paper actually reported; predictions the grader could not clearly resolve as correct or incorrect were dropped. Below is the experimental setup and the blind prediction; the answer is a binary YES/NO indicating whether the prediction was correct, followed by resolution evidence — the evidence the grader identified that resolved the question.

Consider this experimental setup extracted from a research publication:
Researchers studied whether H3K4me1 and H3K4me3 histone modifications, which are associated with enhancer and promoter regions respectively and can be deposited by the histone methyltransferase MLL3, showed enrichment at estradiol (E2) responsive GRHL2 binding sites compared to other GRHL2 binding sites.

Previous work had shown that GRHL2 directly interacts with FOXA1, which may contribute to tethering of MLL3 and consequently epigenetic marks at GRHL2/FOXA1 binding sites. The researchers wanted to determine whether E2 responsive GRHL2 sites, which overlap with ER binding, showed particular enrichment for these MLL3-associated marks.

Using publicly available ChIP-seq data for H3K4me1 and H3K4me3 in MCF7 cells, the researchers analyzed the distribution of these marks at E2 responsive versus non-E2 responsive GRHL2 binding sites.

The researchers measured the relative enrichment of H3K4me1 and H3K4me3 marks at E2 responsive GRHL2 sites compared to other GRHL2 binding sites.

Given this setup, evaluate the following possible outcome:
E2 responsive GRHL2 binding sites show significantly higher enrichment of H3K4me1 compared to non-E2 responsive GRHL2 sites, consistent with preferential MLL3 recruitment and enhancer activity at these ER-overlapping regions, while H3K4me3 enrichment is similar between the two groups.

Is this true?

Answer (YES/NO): NO